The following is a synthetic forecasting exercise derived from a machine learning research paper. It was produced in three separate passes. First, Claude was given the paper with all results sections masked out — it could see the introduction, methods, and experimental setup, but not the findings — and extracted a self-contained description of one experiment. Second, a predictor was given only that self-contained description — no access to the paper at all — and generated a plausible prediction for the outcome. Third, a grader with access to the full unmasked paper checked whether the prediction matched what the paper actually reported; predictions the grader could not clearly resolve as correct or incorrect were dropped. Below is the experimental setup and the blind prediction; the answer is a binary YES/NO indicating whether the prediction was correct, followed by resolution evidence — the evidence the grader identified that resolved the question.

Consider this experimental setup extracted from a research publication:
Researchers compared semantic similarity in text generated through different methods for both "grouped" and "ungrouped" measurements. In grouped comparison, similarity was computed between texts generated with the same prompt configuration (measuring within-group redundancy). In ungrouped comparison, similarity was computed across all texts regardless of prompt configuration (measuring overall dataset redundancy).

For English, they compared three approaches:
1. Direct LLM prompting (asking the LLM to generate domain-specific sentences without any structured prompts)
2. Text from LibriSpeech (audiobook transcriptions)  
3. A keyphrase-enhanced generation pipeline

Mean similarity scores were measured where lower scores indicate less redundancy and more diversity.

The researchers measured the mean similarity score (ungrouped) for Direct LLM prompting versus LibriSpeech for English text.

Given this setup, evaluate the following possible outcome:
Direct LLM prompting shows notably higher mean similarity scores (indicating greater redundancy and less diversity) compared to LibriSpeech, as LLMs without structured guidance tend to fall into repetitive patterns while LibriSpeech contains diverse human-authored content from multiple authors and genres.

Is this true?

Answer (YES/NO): NO